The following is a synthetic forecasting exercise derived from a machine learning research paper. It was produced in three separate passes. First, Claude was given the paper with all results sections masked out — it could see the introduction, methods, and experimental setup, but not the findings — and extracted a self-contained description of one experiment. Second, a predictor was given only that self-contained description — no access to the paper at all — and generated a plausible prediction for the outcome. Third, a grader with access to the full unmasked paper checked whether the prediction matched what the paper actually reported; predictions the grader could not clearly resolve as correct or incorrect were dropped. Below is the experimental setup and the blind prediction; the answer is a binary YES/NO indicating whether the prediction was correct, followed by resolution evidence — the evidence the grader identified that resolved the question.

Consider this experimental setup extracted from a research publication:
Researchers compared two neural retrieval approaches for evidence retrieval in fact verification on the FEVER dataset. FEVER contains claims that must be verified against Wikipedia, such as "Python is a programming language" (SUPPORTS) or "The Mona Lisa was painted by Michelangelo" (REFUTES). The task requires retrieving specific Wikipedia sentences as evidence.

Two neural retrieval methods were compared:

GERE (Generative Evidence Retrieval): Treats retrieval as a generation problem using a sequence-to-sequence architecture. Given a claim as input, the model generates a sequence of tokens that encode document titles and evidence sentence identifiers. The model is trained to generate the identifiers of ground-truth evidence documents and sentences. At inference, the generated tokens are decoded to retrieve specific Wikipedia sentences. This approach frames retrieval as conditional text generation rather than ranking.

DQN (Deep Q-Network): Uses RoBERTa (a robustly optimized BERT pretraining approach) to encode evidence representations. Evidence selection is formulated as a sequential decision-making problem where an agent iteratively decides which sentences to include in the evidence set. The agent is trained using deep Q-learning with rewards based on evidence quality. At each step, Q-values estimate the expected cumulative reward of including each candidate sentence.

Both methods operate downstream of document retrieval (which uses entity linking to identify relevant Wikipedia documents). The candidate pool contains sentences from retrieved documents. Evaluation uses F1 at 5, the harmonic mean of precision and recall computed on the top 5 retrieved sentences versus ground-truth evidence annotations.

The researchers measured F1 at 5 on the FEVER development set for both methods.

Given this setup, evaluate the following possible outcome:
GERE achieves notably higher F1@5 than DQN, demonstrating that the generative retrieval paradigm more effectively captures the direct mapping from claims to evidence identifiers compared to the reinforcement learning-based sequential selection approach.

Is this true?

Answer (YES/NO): YES